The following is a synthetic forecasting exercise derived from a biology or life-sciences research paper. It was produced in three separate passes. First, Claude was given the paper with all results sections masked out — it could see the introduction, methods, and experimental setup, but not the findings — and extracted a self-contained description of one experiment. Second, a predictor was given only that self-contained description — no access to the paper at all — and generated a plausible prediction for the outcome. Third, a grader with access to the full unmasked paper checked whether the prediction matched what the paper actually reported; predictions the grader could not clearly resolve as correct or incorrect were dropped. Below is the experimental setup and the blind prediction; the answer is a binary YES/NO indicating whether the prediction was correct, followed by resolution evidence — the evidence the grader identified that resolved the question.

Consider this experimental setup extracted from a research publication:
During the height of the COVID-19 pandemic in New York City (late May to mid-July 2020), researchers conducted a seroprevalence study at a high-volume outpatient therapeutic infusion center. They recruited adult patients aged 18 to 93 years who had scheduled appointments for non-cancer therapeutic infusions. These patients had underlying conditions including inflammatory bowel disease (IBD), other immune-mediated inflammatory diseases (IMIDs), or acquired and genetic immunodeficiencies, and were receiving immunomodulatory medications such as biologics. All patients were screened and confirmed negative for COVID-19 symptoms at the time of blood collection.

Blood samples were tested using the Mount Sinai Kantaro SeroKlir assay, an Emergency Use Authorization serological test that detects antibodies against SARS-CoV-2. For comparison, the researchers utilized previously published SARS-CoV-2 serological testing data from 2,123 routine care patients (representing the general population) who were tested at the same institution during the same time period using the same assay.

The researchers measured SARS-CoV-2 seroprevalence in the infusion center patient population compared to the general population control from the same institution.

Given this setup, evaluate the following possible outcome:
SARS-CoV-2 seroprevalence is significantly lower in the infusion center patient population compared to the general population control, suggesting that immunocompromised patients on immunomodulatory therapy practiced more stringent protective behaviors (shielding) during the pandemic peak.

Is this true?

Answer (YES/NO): YES